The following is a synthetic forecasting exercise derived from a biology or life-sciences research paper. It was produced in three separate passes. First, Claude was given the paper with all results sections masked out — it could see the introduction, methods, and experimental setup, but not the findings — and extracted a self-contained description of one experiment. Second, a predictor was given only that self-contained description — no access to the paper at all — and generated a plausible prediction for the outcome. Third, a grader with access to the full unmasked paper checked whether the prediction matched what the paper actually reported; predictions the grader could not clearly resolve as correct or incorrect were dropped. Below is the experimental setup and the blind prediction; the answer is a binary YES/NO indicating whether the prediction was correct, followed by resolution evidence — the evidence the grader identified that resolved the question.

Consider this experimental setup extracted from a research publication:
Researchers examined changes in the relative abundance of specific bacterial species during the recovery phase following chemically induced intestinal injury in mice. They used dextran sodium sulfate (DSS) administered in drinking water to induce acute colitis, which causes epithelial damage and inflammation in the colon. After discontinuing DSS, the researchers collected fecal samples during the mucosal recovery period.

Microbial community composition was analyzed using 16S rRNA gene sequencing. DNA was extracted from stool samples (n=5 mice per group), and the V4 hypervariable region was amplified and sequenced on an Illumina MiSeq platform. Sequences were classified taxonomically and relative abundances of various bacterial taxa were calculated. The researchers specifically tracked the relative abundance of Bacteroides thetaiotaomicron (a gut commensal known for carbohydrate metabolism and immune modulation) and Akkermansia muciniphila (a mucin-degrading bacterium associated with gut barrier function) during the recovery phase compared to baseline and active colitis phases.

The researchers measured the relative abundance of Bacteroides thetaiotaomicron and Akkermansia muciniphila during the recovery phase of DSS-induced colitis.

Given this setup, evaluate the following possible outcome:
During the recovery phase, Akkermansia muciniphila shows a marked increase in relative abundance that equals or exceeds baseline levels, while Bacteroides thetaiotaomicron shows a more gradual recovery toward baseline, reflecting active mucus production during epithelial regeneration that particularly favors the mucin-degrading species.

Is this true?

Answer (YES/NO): NO